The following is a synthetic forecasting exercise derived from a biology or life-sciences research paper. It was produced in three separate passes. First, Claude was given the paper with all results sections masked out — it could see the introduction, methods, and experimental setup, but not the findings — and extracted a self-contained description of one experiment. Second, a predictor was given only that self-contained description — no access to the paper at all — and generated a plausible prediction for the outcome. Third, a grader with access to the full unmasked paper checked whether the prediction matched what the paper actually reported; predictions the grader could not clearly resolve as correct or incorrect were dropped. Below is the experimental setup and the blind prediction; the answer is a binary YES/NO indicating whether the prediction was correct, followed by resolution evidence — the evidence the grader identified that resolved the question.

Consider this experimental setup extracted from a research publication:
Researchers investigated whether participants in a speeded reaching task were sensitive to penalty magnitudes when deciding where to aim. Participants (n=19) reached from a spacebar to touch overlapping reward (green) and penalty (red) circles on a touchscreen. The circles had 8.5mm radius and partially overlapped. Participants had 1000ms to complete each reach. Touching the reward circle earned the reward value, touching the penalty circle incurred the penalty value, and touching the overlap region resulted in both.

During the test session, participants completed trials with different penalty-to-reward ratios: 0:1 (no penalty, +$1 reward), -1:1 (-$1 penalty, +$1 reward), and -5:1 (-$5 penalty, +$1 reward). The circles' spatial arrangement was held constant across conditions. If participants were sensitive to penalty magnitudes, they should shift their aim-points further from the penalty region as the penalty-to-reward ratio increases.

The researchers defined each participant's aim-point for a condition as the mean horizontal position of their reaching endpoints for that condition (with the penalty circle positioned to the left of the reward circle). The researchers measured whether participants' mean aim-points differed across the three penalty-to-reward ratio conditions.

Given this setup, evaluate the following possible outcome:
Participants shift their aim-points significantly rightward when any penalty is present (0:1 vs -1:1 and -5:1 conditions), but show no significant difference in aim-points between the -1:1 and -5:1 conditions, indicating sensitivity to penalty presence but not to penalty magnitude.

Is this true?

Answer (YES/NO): NO